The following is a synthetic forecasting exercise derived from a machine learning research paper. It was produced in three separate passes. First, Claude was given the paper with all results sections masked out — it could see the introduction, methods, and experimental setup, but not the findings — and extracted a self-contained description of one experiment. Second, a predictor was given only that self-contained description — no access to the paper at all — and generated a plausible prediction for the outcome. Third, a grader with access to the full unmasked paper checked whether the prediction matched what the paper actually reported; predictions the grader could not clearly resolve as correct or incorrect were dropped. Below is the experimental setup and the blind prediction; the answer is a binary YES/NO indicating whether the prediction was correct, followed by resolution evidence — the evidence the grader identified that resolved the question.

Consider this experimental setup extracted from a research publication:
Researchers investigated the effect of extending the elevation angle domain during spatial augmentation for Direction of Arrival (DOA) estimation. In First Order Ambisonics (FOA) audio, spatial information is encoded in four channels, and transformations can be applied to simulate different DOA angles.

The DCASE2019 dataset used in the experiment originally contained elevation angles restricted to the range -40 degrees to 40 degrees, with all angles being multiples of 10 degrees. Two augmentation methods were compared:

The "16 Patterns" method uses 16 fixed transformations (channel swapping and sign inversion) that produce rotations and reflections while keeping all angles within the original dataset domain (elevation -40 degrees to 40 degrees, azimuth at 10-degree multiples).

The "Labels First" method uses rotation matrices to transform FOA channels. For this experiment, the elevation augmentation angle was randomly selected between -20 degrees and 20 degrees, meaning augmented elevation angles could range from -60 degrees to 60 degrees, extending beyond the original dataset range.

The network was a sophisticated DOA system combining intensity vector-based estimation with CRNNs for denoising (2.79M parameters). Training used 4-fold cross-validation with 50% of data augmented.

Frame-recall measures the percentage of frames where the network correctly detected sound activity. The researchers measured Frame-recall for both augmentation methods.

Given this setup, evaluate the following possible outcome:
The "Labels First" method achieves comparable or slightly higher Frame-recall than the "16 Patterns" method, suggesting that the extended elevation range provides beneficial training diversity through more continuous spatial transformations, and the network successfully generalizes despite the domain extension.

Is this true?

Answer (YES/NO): NO